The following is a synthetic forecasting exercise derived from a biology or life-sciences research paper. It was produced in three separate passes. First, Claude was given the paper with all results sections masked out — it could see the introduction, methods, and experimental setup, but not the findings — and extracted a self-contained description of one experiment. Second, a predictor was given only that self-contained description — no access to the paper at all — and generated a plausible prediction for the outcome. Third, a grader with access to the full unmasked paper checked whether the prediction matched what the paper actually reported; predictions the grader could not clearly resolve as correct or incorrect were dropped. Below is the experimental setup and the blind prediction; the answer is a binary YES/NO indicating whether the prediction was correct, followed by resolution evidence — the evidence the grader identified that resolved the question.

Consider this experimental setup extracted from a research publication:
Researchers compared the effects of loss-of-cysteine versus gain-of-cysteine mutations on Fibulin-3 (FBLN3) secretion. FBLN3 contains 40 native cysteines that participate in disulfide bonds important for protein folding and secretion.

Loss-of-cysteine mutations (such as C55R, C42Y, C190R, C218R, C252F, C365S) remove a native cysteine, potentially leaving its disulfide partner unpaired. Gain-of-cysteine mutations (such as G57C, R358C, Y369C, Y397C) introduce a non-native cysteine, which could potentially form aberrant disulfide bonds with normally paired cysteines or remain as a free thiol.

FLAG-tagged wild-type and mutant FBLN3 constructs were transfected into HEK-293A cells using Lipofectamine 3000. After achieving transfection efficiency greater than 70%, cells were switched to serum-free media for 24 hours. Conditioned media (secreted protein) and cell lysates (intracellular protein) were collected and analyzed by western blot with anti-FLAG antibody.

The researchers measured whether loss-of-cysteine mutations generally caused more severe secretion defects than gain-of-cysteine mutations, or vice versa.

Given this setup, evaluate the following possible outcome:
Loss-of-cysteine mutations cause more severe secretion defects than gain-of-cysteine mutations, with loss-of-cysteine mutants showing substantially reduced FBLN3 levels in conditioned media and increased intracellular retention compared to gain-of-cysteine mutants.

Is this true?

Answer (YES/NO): NO